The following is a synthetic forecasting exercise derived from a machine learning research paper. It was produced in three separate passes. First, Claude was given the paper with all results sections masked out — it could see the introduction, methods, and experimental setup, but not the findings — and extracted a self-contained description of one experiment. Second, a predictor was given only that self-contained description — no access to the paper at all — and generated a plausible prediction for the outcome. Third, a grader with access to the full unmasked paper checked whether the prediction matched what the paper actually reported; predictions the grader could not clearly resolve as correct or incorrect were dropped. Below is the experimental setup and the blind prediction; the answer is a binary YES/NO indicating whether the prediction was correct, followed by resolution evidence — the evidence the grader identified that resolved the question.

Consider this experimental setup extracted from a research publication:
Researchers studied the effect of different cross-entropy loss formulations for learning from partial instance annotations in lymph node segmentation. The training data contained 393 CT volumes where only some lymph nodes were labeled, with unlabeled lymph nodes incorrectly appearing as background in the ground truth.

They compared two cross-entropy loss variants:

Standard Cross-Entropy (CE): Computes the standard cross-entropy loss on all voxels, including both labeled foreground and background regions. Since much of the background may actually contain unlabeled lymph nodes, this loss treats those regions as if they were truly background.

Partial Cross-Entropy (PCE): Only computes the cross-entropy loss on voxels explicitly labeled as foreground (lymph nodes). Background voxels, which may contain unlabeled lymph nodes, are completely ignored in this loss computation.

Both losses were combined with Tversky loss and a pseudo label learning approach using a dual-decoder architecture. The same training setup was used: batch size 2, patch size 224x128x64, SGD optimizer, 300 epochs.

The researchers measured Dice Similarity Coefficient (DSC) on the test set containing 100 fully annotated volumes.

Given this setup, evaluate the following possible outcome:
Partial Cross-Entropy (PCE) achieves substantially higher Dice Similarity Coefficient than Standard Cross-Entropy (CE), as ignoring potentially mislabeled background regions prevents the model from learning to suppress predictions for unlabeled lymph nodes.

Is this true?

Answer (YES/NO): YES